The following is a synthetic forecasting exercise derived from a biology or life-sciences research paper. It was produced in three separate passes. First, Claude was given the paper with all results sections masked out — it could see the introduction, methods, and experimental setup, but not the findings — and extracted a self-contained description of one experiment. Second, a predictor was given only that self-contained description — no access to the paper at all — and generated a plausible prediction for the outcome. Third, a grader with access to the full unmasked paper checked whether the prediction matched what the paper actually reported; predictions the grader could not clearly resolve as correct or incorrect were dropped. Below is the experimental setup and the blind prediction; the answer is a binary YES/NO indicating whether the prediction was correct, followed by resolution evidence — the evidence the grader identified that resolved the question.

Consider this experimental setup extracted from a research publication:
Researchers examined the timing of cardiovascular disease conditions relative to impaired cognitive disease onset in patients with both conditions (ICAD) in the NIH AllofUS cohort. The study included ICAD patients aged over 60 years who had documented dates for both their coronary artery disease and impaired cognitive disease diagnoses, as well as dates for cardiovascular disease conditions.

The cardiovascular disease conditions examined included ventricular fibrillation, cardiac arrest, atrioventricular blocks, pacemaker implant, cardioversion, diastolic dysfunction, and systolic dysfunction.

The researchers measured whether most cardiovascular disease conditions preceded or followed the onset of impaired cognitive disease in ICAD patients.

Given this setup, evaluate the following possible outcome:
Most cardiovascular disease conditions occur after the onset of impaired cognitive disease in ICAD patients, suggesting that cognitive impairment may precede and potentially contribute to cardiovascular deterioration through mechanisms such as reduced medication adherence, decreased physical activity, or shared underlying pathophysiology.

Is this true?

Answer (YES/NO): NO